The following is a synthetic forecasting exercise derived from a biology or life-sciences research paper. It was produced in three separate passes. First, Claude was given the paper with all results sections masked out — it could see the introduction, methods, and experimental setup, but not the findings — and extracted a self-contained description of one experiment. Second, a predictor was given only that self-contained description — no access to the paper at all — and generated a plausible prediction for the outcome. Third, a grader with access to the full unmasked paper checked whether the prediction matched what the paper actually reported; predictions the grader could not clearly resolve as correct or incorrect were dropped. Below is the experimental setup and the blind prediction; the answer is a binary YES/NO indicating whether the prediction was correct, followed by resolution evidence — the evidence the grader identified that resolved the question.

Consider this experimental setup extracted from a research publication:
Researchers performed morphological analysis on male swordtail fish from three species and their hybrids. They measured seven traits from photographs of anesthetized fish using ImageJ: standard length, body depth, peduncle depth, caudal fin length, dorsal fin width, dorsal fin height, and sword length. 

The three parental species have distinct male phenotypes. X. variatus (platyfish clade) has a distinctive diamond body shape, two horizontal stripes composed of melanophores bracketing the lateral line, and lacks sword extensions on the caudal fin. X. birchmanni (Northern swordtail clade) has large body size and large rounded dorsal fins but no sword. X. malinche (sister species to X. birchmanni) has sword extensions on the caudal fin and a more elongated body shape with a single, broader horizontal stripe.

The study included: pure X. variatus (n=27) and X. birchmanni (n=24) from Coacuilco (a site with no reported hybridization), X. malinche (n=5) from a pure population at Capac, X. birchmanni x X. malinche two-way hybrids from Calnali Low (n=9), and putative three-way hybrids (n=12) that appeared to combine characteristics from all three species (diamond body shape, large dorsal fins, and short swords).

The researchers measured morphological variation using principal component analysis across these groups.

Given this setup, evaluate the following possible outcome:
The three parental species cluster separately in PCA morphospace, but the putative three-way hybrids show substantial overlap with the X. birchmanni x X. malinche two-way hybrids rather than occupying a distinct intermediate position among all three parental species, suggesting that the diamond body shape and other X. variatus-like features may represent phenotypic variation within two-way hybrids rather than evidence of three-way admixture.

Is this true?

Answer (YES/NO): NO